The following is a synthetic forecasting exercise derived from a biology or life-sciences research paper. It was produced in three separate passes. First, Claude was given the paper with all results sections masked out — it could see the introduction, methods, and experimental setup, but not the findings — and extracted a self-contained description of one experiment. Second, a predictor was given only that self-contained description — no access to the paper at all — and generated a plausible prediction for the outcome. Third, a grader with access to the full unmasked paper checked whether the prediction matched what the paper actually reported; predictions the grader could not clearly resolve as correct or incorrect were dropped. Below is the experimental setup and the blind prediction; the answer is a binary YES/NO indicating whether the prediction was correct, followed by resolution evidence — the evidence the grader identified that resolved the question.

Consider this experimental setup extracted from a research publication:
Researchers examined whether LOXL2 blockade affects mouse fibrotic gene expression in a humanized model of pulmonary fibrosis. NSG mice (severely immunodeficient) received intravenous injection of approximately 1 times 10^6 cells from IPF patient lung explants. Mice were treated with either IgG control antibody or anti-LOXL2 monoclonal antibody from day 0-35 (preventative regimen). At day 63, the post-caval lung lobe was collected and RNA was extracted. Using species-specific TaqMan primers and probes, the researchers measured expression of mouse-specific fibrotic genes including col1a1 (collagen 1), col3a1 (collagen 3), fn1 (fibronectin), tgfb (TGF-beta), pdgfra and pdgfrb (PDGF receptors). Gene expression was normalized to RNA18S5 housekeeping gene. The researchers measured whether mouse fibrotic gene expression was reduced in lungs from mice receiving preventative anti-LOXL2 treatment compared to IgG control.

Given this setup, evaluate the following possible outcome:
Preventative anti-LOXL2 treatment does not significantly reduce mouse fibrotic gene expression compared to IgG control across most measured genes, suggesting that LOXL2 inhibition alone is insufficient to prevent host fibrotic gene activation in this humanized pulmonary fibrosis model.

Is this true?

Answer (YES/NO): YES